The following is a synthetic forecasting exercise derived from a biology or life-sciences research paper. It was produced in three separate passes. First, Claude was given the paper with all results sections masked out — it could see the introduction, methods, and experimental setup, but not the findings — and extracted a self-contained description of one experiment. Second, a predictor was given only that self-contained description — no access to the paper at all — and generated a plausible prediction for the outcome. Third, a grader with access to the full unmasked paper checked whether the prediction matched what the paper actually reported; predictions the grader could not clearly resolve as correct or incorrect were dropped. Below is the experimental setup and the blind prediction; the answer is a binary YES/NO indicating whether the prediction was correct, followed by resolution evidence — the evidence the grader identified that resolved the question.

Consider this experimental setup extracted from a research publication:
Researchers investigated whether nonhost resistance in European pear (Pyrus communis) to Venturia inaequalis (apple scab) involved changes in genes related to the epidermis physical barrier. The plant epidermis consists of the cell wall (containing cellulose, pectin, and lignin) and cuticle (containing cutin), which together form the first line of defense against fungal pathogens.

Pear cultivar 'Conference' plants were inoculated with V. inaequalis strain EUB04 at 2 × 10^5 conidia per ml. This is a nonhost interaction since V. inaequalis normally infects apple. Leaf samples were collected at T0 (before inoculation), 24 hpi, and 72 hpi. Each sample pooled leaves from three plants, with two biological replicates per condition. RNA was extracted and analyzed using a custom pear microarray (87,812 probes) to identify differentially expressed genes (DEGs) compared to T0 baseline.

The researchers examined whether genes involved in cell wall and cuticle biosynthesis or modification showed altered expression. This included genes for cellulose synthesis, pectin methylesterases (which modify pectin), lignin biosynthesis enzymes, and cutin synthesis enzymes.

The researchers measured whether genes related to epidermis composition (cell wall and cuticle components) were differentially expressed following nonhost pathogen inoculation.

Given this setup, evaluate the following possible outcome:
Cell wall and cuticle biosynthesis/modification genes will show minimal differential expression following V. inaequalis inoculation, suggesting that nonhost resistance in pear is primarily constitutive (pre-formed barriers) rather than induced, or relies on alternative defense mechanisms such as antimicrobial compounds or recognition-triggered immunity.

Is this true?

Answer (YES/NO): NO